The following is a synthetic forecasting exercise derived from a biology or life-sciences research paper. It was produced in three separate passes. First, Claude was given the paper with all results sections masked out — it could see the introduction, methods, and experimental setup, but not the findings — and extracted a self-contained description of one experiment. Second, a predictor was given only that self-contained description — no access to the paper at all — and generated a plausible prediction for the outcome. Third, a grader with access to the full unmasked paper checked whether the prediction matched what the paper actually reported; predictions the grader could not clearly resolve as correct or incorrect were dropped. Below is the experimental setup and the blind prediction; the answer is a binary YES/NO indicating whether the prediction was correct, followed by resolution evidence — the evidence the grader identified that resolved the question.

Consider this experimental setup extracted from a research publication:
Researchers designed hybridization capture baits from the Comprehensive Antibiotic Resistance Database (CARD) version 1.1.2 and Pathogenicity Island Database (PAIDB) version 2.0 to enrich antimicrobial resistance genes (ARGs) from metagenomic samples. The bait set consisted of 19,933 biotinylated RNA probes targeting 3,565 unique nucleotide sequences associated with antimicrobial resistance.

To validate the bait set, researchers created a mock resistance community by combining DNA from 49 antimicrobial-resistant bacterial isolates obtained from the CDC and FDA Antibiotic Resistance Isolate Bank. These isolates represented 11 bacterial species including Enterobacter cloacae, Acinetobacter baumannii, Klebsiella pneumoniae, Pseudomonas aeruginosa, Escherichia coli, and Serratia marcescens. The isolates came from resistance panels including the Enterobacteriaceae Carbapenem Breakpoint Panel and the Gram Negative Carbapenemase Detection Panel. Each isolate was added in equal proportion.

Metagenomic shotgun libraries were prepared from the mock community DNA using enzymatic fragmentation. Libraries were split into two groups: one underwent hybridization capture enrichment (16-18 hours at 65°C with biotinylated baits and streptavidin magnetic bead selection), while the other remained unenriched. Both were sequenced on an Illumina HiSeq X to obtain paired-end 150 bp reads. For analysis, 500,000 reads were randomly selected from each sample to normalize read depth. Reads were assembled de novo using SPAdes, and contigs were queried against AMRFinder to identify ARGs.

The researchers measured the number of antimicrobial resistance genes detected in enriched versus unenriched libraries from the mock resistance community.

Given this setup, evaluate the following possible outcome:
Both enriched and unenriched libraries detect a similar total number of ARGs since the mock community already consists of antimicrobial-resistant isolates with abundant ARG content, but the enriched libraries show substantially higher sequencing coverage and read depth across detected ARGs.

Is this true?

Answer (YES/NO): NO